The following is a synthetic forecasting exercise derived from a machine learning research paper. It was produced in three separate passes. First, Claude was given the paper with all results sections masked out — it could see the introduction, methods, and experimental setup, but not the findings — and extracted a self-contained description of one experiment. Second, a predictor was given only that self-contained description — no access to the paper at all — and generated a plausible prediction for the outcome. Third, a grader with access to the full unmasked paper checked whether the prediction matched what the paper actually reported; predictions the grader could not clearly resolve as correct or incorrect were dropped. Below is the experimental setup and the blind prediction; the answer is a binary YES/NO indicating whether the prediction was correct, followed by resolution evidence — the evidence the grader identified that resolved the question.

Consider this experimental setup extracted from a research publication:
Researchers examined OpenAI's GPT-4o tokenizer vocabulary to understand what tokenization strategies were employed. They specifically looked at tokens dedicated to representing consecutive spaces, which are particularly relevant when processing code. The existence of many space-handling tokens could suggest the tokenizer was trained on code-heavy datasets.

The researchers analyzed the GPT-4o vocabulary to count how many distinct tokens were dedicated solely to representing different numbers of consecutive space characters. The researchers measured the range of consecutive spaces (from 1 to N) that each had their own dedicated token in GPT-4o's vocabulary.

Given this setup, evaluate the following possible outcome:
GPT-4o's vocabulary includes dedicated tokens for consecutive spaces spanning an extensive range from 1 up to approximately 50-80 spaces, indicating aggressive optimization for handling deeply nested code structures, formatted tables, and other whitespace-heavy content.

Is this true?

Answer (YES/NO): YES